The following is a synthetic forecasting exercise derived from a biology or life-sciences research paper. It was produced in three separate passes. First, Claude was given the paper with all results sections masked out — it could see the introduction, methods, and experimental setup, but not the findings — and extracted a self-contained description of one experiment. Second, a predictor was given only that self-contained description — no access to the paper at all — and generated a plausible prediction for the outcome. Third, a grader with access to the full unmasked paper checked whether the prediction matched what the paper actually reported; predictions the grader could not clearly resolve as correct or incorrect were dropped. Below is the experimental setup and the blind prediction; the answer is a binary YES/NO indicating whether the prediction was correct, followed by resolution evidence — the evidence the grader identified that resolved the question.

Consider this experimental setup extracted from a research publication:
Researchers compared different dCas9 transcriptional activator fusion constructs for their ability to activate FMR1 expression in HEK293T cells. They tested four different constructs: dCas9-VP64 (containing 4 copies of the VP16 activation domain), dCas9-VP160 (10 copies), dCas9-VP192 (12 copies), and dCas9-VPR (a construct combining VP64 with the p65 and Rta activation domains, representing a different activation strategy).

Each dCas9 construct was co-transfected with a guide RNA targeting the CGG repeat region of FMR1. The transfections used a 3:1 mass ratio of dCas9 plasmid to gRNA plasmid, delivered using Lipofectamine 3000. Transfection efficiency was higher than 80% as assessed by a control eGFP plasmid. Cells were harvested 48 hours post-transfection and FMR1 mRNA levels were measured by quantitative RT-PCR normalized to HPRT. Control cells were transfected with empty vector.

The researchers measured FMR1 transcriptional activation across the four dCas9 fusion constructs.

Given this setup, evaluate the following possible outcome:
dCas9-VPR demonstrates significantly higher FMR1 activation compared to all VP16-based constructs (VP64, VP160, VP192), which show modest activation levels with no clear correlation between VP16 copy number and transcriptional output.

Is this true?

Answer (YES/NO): NO